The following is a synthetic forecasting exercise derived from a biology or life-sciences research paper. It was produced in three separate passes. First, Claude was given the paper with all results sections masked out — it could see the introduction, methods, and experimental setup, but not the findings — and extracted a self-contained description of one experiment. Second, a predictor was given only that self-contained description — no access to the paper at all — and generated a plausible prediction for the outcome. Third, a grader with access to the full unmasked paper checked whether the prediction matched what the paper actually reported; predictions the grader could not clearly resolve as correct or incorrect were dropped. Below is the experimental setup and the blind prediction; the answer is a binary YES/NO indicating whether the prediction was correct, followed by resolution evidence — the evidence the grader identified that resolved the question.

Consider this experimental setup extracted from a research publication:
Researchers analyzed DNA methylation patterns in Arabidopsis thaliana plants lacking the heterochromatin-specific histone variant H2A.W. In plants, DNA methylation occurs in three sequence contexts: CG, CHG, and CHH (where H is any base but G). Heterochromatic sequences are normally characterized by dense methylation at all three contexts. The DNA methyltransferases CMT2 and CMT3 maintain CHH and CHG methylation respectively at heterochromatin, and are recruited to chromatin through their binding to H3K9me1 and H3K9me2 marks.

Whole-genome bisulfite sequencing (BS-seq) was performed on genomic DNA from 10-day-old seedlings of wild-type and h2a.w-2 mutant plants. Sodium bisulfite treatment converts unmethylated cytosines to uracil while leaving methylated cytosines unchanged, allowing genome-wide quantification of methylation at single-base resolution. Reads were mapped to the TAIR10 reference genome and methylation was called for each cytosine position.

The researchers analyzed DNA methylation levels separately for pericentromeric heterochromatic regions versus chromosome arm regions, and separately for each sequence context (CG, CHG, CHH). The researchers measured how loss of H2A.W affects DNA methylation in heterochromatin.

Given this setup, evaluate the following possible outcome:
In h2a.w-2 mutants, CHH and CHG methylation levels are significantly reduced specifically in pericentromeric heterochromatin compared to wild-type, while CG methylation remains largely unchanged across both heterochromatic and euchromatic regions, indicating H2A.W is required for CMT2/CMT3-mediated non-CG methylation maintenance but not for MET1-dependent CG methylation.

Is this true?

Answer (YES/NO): YES